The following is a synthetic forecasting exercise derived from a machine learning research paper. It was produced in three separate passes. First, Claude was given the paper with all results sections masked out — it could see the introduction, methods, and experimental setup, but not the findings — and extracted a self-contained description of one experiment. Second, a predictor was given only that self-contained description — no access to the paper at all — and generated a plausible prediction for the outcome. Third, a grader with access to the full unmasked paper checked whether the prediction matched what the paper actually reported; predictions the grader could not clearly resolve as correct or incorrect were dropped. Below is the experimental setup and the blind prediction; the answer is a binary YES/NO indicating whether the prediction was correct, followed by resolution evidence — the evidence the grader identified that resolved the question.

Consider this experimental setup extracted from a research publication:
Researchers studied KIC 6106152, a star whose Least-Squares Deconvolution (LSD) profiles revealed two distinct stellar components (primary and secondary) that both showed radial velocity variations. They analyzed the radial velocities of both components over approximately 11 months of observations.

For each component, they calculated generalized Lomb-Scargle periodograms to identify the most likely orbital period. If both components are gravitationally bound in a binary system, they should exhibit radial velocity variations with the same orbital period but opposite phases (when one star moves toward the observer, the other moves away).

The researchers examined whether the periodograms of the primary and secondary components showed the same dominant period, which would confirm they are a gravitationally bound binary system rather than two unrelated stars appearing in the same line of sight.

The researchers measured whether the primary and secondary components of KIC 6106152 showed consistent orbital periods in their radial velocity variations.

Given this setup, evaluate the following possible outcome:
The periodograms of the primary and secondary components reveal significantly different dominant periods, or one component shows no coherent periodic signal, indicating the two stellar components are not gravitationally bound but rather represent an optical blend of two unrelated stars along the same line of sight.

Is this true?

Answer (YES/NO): NO